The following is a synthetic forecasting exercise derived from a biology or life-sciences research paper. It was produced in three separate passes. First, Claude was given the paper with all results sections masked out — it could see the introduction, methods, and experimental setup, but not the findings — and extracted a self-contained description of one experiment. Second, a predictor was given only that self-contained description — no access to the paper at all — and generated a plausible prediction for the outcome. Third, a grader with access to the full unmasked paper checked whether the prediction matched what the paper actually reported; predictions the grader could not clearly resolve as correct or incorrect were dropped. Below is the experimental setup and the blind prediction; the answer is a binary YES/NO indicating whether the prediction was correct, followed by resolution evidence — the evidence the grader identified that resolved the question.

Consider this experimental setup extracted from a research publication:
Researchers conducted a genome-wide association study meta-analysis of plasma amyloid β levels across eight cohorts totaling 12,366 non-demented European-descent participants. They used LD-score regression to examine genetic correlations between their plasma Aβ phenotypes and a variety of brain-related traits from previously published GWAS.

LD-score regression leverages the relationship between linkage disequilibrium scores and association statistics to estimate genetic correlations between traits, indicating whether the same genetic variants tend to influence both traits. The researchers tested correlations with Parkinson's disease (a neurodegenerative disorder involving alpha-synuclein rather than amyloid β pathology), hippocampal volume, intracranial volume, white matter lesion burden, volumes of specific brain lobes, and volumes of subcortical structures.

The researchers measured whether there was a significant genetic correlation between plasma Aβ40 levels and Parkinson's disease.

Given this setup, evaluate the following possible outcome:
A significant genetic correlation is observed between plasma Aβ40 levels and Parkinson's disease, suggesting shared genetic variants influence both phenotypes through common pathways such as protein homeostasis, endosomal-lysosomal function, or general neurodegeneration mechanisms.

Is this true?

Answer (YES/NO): NO